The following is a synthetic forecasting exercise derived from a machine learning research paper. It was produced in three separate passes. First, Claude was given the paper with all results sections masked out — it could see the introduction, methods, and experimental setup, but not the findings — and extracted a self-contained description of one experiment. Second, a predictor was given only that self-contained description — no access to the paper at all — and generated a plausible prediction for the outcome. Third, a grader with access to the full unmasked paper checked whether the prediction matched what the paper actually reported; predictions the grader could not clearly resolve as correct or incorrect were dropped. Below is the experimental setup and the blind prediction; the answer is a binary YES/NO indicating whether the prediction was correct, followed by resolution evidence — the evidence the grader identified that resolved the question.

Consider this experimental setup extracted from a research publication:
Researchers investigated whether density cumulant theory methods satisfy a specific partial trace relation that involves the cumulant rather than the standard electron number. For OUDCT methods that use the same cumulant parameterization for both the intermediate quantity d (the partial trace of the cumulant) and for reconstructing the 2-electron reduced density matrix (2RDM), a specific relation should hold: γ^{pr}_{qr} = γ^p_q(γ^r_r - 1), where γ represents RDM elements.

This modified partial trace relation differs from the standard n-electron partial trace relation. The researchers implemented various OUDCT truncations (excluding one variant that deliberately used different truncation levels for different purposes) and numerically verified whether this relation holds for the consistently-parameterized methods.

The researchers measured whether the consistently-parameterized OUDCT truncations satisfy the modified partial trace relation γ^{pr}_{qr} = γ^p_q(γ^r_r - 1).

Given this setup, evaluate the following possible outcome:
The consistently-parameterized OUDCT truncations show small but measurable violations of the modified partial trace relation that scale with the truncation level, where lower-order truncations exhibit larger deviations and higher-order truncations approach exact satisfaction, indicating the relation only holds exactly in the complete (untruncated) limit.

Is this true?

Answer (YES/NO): NO